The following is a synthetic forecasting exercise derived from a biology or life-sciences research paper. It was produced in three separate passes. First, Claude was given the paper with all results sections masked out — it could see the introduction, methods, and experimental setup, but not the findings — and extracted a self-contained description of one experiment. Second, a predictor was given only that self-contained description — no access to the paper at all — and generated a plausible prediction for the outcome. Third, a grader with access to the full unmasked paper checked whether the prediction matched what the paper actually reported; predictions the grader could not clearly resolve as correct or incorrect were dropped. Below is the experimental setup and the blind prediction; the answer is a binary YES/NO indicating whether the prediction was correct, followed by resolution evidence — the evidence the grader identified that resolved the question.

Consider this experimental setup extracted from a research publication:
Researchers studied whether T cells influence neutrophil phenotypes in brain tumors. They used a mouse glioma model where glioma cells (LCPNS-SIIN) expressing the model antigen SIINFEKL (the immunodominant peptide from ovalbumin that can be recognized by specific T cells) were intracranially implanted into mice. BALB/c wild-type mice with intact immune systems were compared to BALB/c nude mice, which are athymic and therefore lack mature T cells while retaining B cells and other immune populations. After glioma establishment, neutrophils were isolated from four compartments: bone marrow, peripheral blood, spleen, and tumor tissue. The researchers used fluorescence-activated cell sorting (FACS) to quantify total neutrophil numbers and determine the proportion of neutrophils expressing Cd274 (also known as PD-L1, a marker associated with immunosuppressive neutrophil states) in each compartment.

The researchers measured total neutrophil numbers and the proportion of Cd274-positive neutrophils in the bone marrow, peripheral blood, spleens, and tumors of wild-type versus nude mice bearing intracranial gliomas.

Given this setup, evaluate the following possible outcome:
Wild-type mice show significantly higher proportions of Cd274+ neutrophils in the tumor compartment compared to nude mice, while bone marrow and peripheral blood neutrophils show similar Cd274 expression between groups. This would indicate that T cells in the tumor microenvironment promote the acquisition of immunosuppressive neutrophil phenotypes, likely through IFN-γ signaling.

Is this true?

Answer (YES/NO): YES